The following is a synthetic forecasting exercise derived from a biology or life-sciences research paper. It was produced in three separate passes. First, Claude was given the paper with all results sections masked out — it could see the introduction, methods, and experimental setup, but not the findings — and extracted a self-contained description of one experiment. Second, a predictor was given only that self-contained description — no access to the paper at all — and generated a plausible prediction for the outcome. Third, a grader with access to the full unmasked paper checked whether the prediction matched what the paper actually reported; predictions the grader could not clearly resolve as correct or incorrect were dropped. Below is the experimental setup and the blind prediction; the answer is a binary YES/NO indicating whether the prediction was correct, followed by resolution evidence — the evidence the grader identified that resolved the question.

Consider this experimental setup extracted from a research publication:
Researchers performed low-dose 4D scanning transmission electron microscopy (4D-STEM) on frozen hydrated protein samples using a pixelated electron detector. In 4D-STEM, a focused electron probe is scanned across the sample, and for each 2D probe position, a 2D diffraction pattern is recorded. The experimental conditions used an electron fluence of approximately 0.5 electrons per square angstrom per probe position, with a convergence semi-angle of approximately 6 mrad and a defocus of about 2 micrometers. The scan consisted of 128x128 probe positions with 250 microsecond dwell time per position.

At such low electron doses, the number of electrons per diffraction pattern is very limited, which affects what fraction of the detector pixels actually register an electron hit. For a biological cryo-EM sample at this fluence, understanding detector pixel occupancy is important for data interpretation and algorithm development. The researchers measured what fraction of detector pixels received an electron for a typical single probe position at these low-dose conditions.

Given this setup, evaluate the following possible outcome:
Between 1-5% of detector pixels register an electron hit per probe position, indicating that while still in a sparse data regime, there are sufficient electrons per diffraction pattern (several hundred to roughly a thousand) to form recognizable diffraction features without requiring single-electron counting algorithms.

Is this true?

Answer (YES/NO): NO